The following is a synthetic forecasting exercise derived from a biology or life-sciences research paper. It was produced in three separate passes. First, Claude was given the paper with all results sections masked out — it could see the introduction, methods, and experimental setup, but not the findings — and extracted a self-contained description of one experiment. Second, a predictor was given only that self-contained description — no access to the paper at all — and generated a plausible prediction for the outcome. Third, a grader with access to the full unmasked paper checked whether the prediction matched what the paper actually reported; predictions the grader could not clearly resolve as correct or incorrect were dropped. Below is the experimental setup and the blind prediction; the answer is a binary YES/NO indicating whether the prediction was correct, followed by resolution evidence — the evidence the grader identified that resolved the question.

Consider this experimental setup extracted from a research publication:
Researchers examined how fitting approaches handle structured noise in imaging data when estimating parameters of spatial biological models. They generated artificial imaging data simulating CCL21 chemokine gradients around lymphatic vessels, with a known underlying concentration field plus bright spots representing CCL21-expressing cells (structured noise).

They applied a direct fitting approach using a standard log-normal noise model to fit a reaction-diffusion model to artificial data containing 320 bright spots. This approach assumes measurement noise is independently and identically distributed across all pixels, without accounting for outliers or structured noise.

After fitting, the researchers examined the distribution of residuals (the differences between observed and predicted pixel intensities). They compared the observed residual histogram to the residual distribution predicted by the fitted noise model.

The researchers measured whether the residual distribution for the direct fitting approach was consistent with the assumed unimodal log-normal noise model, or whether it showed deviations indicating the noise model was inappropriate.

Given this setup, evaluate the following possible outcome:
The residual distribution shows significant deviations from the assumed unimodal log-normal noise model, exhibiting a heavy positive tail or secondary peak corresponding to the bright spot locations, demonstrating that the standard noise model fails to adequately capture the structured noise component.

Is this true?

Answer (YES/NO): YES